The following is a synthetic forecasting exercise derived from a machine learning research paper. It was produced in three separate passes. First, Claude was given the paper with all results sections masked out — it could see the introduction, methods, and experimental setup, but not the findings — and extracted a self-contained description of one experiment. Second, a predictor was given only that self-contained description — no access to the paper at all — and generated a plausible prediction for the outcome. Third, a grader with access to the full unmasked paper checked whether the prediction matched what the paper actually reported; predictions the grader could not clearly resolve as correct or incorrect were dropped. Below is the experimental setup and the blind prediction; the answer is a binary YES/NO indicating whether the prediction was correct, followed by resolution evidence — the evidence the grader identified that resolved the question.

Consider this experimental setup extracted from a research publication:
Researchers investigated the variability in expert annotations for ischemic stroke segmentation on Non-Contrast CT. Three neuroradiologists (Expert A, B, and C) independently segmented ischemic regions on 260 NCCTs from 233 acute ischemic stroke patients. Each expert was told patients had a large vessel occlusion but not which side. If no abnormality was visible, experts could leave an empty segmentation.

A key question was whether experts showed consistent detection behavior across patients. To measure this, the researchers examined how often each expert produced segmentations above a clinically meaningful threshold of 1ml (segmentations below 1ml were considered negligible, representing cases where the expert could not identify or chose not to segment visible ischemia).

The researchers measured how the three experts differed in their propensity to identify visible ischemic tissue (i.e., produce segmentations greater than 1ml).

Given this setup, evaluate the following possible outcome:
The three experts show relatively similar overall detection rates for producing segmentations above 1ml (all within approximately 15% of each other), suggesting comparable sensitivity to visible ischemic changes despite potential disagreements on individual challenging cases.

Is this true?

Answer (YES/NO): NO